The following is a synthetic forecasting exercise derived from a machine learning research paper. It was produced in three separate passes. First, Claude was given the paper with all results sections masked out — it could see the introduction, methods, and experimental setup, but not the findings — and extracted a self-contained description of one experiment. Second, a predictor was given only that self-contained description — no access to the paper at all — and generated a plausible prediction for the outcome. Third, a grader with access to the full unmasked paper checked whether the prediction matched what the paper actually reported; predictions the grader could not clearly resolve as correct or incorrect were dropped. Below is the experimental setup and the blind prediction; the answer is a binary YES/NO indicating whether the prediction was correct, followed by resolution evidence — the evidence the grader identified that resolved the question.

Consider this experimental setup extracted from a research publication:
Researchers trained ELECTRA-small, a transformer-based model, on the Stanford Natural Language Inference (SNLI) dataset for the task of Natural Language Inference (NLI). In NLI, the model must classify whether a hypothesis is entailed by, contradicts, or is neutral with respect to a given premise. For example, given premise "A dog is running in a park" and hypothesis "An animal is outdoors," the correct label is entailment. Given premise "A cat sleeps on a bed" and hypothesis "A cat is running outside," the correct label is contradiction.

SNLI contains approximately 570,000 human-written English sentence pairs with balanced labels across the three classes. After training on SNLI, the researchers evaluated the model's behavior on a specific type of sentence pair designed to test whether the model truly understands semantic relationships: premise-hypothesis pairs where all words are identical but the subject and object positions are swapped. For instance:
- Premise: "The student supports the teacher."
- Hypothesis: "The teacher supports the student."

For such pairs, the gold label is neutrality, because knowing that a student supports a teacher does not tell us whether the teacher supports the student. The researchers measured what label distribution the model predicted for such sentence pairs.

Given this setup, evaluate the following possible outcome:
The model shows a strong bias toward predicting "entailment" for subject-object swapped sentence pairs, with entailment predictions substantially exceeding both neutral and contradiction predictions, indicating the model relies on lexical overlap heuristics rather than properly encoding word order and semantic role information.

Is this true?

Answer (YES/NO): YES